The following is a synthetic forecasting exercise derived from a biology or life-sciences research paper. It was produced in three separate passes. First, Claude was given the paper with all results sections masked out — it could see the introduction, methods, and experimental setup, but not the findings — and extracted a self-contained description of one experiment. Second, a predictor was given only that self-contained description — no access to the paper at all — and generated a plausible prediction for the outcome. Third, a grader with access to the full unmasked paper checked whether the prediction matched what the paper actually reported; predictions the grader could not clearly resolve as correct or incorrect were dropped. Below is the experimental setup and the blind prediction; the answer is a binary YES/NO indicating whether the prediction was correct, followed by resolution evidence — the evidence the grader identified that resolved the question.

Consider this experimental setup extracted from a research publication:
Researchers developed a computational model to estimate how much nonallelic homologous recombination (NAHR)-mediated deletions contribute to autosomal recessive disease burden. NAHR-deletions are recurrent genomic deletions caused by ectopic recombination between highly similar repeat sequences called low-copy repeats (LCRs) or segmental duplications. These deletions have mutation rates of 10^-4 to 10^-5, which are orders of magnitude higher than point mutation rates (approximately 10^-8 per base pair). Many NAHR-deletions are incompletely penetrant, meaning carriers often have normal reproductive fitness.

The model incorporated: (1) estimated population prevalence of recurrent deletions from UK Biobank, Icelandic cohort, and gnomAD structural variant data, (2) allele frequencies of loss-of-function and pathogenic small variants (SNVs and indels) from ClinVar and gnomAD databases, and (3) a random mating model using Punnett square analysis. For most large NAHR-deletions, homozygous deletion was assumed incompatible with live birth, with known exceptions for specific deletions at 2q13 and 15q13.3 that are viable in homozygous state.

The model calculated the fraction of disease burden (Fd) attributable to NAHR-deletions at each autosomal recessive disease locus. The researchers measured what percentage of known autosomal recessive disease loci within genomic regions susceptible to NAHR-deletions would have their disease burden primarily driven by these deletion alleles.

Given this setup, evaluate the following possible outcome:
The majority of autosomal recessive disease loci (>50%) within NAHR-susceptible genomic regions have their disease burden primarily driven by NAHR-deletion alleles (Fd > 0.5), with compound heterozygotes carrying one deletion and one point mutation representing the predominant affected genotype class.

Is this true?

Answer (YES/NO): NO